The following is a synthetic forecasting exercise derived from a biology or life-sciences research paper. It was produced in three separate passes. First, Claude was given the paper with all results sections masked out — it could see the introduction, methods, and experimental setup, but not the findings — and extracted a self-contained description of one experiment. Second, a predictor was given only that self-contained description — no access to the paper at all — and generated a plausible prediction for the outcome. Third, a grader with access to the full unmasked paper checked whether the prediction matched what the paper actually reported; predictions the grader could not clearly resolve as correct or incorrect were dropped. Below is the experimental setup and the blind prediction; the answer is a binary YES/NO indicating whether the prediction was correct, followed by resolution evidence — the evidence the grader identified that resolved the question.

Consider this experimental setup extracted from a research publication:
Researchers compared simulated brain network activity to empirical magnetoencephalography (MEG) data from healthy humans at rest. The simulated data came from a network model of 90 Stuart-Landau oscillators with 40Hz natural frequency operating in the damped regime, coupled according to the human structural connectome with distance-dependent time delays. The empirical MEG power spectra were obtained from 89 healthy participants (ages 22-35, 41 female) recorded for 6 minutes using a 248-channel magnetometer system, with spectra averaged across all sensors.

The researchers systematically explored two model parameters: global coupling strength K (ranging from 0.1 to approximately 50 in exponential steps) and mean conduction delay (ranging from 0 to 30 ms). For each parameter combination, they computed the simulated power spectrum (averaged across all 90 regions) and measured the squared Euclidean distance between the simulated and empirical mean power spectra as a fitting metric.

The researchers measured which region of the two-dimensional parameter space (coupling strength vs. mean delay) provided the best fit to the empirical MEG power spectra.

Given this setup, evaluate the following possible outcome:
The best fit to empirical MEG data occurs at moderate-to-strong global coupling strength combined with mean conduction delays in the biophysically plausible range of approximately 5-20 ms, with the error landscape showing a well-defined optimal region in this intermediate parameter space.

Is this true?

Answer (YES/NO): NO